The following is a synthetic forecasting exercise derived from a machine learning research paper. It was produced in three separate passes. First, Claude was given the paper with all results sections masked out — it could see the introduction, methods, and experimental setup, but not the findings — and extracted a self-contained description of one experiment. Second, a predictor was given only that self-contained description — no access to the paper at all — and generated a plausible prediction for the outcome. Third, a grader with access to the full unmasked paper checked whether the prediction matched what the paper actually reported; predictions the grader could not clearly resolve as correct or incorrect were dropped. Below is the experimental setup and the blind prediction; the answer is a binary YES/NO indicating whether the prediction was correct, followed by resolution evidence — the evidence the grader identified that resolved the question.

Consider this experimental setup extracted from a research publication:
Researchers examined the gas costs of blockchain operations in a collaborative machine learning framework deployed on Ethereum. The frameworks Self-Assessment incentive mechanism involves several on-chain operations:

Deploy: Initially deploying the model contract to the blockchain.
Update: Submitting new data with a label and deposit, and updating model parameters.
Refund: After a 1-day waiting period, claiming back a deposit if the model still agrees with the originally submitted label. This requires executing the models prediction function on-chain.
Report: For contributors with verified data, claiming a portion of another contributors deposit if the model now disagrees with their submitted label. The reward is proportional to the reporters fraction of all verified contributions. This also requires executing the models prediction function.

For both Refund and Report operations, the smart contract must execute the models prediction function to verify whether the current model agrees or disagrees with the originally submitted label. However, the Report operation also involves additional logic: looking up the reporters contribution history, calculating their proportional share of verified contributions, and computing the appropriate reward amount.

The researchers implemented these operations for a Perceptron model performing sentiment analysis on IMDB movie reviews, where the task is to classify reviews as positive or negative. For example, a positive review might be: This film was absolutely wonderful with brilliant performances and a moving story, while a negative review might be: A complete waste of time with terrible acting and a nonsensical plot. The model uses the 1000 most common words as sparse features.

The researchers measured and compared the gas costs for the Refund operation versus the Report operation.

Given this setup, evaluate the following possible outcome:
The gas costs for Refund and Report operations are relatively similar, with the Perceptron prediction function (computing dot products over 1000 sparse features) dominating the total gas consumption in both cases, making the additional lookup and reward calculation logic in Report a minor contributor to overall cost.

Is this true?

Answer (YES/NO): NO